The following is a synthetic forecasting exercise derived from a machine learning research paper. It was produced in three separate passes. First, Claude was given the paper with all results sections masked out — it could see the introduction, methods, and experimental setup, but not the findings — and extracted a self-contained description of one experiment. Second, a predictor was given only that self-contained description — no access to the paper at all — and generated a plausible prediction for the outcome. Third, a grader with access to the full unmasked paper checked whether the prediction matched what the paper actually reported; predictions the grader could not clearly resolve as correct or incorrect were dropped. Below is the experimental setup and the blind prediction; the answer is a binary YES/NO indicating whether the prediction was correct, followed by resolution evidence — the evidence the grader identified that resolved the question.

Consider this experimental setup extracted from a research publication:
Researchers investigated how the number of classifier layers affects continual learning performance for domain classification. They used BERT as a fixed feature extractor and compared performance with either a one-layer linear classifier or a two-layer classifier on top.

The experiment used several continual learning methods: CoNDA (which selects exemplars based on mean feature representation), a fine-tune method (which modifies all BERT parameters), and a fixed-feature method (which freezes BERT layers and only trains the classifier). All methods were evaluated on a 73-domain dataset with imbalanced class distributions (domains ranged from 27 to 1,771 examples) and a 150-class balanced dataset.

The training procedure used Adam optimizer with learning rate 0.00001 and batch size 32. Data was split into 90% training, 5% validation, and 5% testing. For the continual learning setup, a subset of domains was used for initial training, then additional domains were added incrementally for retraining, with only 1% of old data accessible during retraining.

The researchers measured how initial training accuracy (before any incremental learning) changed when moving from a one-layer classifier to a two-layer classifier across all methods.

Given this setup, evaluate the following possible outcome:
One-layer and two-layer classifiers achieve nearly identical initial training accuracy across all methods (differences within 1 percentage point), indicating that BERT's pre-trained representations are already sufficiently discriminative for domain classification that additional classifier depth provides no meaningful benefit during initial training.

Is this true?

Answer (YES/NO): NO